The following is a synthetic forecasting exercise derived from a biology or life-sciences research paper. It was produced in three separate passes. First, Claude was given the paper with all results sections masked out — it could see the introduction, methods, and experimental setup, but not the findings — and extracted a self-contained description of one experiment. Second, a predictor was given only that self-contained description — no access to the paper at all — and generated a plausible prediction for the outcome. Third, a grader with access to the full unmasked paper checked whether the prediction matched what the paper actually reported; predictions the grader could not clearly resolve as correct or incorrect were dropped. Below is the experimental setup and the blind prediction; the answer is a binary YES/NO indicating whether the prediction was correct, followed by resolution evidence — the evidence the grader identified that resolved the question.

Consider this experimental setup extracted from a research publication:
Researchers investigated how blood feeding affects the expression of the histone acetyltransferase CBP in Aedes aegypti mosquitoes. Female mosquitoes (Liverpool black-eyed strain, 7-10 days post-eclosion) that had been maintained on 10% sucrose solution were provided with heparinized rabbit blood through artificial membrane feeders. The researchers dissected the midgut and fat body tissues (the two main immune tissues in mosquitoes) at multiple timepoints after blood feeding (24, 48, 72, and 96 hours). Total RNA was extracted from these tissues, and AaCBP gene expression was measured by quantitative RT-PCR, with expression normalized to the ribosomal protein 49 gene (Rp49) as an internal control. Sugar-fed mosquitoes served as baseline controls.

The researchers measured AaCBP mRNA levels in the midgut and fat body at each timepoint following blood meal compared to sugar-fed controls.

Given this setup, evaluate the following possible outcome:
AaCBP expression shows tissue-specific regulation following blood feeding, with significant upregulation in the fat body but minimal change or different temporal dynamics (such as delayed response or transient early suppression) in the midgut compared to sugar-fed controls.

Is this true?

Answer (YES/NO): NO